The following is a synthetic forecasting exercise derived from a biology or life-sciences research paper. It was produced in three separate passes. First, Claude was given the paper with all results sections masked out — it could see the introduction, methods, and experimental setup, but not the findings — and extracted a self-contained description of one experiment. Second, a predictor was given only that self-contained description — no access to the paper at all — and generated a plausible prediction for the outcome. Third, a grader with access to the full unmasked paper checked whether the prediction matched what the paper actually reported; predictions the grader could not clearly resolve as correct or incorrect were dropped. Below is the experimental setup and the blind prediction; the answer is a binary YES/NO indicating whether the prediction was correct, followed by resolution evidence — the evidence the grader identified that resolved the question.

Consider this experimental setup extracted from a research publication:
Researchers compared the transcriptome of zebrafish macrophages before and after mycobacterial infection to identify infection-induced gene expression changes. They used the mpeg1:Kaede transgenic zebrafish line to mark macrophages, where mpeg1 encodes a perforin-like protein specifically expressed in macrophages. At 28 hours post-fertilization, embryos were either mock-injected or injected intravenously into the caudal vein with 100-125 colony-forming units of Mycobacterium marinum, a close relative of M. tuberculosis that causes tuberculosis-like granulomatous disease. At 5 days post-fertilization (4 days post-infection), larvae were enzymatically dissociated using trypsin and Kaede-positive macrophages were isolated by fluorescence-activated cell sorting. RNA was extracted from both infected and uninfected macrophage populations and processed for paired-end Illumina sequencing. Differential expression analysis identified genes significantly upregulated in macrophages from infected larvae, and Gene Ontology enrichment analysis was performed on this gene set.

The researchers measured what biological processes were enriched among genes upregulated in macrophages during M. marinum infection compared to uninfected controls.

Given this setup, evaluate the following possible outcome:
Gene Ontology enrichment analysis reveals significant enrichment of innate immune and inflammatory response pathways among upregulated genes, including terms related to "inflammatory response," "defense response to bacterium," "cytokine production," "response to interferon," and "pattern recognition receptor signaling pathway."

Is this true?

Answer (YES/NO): NO